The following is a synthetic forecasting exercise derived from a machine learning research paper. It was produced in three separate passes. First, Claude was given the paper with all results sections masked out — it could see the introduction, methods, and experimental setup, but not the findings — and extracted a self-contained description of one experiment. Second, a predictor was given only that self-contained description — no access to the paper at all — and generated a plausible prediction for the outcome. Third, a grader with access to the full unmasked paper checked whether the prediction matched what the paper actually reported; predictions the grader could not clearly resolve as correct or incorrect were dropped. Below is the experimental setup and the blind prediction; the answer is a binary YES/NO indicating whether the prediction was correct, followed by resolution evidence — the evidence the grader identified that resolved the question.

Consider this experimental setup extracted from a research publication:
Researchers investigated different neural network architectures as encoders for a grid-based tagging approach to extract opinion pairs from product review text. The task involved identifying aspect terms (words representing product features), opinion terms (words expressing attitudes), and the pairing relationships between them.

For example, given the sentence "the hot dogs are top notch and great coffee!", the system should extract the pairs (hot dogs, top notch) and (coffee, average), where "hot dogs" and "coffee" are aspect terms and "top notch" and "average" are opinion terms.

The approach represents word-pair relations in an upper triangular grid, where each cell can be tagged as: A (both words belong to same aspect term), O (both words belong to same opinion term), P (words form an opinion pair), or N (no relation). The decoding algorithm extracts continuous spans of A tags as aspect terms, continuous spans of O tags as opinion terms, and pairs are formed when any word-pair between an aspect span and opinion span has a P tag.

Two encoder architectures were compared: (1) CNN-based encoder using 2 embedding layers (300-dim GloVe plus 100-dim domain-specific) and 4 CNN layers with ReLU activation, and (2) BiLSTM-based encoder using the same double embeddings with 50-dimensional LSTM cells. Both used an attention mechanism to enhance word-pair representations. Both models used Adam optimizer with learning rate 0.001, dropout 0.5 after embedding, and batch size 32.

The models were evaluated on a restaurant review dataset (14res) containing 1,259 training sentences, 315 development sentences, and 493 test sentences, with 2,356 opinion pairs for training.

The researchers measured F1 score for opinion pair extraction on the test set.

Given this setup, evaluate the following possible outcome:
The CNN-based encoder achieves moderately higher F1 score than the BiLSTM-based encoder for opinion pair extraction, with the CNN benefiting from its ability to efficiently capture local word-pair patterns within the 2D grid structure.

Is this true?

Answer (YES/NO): YES